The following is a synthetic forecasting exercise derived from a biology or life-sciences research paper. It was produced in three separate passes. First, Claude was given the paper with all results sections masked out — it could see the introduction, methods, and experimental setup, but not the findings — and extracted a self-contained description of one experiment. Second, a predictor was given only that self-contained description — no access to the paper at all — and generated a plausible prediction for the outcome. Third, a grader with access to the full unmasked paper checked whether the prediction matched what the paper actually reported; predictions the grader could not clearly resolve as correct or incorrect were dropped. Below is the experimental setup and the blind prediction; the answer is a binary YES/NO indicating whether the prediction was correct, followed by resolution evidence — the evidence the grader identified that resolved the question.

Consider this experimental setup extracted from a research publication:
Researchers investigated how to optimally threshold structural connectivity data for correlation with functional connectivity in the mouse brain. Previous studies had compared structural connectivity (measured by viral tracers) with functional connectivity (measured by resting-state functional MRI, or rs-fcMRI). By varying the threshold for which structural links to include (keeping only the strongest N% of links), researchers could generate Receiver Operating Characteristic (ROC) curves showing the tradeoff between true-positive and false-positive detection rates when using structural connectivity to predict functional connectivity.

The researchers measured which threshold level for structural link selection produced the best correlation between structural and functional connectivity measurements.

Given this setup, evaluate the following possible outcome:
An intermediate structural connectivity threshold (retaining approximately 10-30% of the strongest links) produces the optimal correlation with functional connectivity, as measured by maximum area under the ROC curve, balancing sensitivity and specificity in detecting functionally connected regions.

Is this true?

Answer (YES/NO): NO